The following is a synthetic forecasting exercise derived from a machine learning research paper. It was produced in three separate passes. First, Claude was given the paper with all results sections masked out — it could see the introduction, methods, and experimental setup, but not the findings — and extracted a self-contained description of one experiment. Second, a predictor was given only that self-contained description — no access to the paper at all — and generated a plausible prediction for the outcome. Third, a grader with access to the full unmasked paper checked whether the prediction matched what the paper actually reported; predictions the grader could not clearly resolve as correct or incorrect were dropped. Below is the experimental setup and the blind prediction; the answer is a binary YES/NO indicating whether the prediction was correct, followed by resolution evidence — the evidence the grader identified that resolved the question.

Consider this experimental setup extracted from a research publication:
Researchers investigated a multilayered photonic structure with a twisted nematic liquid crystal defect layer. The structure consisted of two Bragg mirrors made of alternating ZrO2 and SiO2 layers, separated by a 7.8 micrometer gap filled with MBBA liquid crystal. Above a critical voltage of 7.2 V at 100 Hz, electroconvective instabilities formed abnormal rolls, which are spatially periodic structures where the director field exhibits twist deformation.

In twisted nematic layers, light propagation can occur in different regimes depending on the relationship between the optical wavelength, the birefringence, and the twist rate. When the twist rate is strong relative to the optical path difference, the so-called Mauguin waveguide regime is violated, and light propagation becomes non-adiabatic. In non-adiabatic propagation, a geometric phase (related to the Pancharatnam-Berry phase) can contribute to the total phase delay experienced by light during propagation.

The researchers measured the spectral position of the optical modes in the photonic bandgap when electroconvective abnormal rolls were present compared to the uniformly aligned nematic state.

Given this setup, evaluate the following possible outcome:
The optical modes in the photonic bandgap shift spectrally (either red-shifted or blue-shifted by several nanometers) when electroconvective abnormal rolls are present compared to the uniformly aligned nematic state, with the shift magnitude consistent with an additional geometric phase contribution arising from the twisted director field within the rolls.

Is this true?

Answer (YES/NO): NO